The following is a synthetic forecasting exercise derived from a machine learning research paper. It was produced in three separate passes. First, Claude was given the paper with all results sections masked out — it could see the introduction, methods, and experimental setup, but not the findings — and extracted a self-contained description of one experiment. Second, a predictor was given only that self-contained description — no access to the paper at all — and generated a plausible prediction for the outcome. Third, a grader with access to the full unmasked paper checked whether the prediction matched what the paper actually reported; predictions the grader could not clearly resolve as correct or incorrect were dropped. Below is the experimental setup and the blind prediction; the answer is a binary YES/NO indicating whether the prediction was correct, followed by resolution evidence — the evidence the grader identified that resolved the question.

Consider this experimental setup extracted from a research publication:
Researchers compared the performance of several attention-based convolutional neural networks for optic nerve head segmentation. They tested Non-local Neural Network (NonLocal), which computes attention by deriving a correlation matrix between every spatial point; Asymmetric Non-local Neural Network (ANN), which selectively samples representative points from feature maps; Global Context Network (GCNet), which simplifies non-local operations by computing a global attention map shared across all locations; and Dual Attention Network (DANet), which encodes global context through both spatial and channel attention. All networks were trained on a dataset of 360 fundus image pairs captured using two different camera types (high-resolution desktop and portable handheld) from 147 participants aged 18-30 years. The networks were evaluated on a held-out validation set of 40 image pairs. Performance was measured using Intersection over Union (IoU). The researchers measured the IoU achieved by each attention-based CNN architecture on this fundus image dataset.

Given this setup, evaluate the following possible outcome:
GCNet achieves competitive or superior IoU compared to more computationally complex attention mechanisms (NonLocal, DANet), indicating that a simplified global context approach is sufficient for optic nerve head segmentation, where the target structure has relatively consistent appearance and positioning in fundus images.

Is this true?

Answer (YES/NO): YES